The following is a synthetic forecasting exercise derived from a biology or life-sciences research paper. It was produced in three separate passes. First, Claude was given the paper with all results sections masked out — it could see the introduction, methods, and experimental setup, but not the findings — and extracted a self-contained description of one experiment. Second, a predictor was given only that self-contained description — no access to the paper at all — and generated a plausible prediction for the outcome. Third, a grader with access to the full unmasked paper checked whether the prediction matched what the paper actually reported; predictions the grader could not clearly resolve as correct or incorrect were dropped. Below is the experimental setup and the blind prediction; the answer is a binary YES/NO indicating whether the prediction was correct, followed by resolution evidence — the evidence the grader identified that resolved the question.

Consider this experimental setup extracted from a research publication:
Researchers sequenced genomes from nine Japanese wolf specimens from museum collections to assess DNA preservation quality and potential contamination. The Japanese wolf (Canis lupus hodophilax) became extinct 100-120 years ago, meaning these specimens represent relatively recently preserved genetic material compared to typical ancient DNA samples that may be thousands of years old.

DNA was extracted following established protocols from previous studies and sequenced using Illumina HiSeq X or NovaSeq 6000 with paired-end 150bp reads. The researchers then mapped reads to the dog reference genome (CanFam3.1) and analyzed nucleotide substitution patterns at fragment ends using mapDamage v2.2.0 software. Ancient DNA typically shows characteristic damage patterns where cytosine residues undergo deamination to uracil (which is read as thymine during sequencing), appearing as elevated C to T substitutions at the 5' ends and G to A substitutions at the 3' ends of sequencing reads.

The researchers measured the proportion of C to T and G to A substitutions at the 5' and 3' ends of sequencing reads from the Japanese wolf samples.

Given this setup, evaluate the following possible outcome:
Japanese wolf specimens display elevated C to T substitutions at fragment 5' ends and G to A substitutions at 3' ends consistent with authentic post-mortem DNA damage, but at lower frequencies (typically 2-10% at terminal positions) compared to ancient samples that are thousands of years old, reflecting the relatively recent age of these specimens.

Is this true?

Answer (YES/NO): NO